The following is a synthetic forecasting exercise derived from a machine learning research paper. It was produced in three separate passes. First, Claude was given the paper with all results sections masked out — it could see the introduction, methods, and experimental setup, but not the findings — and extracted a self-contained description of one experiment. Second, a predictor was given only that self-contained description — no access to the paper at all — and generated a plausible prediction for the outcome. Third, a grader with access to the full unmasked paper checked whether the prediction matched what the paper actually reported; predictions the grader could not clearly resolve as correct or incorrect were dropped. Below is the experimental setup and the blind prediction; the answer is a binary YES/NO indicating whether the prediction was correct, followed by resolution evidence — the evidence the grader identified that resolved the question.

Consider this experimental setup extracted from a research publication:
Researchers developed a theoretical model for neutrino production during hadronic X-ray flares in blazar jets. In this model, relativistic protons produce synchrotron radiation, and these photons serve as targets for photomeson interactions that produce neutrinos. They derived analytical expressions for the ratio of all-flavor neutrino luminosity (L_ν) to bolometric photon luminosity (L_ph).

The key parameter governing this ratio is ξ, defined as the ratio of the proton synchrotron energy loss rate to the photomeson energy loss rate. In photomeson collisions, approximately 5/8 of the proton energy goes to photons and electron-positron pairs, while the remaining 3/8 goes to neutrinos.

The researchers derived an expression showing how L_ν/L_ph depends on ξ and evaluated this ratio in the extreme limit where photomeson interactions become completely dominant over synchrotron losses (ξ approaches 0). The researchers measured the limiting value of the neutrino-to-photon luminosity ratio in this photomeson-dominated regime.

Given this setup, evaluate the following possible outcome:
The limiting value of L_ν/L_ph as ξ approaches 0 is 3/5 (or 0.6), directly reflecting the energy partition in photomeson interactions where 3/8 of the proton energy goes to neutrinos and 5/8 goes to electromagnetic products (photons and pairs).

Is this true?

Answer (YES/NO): YES